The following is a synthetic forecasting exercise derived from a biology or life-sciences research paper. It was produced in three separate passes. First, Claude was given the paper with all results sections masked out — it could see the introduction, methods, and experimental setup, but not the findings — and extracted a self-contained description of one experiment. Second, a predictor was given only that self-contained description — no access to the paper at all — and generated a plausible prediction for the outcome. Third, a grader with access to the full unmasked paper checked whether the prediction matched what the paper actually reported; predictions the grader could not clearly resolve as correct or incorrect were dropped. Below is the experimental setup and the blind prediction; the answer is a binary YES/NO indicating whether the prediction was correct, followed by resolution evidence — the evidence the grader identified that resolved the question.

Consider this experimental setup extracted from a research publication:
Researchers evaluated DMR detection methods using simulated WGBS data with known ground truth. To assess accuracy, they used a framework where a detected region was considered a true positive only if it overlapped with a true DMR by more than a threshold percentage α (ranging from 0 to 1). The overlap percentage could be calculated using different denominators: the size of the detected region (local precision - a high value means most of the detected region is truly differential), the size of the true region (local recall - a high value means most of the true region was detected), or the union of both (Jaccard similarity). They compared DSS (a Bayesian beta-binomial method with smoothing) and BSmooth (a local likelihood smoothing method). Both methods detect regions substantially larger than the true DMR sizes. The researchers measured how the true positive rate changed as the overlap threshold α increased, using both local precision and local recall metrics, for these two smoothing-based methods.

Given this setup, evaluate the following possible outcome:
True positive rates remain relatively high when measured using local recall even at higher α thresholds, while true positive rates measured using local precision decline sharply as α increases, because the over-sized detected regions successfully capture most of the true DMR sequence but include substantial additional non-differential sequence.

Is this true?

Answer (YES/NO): YES